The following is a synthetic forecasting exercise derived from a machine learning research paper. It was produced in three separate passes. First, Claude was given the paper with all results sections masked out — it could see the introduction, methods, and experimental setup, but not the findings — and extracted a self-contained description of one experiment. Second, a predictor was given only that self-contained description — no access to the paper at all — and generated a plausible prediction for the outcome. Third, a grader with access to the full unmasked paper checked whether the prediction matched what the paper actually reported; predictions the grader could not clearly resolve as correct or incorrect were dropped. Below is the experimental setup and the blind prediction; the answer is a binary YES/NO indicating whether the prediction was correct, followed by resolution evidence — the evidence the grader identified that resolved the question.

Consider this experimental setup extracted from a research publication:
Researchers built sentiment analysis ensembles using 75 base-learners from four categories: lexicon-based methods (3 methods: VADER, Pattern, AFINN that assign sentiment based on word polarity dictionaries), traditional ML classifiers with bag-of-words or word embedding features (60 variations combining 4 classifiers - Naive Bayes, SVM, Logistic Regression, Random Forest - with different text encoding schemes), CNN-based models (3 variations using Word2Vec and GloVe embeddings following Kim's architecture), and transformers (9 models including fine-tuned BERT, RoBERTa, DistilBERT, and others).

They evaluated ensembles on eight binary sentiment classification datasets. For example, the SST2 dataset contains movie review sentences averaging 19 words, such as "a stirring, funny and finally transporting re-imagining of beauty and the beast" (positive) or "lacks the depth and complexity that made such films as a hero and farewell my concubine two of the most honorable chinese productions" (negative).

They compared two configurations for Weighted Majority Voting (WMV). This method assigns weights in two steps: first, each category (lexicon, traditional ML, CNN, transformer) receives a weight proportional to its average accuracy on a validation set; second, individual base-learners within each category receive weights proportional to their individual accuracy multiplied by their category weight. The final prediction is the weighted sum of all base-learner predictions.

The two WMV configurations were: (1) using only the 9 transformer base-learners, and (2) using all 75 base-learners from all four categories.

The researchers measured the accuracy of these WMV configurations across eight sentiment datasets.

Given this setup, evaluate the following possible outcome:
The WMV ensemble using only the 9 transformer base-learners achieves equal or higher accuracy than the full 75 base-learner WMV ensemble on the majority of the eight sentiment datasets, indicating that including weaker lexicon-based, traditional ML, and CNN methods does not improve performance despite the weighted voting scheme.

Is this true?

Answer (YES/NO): NO